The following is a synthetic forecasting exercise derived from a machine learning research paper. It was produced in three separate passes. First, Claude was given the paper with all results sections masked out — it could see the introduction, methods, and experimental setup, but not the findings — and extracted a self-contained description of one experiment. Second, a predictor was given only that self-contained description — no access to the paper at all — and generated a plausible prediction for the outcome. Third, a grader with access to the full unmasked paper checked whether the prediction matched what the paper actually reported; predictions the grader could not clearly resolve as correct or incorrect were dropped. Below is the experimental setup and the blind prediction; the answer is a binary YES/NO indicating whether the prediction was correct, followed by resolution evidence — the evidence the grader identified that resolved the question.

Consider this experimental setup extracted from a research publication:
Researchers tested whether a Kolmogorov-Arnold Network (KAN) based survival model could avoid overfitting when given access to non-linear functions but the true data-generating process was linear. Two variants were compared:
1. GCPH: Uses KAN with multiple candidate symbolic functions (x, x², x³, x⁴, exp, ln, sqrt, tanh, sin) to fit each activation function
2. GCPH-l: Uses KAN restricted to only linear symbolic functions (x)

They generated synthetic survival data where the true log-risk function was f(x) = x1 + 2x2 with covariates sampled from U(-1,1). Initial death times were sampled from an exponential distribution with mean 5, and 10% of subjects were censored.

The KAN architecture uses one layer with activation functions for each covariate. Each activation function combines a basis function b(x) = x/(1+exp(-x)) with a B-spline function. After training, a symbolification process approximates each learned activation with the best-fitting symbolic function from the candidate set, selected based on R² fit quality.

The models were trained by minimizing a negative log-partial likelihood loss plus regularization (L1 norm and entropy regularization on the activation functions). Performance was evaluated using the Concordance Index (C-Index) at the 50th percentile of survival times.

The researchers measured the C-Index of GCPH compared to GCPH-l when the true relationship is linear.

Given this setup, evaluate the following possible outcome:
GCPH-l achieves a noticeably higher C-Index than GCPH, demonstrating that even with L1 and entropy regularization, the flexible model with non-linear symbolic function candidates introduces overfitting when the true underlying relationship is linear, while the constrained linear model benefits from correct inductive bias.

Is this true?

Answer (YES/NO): NO